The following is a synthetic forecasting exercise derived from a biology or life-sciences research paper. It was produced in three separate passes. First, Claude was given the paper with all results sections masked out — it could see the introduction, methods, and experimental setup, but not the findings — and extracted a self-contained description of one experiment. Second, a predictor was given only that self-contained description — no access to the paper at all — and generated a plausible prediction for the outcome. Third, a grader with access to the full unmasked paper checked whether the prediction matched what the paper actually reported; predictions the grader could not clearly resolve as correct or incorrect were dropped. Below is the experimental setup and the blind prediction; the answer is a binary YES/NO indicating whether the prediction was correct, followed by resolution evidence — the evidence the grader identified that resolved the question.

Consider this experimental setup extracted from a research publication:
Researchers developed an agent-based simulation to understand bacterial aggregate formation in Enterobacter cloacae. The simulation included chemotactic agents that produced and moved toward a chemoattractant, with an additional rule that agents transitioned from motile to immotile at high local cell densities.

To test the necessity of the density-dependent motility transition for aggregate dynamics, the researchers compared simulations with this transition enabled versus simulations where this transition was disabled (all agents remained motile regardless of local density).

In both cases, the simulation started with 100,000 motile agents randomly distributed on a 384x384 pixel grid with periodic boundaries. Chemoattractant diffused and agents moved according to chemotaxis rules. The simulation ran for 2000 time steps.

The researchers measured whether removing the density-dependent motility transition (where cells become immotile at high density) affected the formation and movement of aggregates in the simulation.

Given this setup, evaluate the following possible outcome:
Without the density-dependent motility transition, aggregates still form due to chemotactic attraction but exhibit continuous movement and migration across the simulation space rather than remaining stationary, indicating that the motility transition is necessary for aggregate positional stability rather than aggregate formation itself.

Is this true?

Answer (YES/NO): NO